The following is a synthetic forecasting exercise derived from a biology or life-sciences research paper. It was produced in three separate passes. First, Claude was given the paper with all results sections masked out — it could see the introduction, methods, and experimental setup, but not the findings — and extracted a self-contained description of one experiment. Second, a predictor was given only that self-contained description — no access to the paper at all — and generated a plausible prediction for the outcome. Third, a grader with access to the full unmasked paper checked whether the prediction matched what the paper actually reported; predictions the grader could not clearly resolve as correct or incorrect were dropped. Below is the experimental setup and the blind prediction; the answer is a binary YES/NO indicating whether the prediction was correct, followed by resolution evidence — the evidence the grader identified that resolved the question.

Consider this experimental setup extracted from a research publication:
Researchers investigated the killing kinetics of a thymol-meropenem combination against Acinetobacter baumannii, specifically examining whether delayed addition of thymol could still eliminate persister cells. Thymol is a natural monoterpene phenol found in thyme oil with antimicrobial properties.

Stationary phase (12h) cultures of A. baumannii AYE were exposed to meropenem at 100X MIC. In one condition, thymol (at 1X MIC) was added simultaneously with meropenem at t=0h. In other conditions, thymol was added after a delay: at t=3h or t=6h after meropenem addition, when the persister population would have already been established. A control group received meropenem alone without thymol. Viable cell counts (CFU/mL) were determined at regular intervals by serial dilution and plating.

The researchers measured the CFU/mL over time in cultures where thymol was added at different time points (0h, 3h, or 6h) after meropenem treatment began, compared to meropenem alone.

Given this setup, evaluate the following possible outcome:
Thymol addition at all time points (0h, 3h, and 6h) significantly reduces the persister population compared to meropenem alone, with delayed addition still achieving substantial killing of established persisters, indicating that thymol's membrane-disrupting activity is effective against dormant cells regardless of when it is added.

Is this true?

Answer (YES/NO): YES